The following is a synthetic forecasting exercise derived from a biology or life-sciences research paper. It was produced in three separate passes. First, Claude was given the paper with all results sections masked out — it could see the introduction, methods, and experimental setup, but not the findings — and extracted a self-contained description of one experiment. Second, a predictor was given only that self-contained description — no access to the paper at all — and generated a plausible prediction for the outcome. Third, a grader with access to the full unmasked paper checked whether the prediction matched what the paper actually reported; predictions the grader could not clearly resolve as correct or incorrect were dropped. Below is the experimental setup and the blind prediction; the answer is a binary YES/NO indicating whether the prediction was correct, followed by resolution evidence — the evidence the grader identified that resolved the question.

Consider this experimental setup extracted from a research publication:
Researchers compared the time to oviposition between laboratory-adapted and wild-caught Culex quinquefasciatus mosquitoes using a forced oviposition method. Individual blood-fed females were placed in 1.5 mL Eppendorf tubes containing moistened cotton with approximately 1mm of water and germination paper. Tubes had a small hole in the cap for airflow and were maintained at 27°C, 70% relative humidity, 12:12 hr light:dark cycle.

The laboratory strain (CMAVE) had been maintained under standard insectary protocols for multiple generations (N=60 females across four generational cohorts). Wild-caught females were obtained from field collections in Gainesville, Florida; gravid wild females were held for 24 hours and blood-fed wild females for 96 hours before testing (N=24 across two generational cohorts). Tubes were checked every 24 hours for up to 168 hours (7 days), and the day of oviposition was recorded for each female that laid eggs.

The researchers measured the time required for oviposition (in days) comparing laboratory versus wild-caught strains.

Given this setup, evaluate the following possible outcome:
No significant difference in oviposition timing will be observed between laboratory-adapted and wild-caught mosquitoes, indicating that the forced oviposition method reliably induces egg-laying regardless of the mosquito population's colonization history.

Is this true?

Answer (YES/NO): NO